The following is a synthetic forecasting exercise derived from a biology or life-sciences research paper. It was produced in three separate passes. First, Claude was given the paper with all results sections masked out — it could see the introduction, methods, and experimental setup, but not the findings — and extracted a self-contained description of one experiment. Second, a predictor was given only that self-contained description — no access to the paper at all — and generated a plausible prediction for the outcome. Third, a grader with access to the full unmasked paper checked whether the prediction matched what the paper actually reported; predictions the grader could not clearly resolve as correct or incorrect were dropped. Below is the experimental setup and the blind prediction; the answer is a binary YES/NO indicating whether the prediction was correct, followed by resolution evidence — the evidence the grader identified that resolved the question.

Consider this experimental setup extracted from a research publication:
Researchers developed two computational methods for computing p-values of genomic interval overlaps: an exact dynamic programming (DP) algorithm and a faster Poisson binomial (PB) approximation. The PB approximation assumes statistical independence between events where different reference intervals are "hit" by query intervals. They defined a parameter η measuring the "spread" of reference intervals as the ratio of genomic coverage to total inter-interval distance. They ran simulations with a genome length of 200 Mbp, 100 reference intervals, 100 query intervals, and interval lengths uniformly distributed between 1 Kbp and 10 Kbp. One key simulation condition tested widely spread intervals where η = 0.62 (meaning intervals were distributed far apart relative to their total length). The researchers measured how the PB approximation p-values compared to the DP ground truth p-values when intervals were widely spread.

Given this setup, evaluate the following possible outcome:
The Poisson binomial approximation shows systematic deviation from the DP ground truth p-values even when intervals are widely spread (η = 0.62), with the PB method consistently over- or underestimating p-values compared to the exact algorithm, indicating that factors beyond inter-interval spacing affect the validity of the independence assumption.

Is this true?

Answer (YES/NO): NO